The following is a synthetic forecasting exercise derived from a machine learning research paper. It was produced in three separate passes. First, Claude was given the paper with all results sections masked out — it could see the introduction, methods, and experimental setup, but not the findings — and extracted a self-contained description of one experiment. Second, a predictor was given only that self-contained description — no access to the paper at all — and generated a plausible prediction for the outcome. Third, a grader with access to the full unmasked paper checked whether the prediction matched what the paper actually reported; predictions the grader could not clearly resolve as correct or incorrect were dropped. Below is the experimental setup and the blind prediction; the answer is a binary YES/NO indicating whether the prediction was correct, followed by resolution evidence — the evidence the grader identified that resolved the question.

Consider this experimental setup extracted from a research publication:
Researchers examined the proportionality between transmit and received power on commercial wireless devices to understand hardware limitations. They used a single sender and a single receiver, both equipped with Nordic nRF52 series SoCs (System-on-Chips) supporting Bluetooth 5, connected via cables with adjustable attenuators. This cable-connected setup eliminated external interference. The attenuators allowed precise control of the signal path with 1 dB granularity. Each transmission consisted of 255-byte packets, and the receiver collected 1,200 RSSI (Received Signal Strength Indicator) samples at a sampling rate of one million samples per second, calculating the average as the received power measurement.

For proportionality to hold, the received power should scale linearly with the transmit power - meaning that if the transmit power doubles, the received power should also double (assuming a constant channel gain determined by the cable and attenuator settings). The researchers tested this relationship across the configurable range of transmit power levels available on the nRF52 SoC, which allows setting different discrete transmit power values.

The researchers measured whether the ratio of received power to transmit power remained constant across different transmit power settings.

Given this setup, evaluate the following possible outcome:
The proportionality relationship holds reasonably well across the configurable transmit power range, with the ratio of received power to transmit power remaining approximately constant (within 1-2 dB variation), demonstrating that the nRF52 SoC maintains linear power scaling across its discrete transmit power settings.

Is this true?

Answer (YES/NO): NO